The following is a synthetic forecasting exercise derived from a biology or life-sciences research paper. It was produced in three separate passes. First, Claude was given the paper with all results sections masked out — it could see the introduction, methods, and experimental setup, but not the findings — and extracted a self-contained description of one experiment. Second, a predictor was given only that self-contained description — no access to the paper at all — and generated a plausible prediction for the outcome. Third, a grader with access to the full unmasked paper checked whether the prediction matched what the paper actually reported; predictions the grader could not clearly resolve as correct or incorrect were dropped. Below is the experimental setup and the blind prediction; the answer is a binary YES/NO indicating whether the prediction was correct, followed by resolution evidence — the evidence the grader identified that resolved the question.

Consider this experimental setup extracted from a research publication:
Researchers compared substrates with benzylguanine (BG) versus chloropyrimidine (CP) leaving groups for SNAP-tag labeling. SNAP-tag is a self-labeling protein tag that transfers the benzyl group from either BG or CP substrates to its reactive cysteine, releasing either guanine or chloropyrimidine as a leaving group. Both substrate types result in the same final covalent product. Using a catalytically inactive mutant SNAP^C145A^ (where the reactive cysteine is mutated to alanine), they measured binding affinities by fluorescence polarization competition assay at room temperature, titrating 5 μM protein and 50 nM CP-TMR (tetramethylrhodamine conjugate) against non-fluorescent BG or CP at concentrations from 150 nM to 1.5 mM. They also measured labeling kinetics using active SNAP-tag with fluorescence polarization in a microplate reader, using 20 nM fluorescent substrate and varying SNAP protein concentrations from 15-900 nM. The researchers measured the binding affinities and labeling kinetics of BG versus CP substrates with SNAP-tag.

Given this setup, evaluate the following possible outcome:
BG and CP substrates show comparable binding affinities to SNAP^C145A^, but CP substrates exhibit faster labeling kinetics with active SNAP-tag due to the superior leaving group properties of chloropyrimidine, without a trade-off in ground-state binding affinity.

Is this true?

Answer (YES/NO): NO